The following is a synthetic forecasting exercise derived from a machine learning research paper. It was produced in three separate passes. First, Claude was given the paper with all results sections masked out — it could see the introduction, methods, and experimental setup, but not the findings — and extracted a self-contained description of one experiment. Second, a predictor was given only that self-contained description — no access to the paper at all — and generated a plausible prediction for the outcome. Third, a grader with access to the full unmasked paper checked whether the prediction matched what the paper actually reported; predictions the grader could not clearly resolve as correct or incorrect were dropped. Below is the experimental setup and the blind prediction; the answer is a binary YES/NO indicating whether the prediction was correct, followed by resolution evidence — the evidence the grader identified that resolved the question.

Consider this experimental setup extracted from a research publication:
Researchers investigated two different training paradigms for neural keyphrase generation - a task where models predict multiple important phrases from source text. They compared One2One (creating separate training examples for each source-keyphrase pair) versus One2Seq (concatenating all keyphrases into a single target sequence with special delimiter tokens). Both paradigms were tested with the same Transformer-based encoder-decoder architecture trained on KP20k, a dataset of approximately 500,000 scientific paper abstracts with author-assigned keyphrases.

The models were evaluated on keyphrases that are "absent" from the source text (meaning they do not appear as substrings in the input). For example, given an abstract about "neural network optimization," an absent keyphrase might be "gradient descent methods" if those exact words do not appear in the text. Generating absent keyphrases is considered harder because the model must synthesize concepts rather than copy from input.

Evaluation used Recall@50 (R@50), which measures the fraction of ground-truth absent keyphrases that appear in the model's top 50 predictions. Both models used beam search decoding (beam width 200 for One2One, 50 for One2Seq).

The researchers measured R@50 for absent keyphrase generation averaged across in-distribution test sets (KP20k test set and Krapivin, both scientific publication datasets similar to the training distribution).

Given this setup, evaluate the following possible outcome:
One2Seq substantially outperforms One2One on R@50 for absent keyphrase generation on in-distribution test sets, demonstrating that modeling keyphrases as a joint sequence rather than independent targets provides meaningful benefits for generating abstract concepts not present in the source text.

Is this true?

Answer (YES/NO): NO